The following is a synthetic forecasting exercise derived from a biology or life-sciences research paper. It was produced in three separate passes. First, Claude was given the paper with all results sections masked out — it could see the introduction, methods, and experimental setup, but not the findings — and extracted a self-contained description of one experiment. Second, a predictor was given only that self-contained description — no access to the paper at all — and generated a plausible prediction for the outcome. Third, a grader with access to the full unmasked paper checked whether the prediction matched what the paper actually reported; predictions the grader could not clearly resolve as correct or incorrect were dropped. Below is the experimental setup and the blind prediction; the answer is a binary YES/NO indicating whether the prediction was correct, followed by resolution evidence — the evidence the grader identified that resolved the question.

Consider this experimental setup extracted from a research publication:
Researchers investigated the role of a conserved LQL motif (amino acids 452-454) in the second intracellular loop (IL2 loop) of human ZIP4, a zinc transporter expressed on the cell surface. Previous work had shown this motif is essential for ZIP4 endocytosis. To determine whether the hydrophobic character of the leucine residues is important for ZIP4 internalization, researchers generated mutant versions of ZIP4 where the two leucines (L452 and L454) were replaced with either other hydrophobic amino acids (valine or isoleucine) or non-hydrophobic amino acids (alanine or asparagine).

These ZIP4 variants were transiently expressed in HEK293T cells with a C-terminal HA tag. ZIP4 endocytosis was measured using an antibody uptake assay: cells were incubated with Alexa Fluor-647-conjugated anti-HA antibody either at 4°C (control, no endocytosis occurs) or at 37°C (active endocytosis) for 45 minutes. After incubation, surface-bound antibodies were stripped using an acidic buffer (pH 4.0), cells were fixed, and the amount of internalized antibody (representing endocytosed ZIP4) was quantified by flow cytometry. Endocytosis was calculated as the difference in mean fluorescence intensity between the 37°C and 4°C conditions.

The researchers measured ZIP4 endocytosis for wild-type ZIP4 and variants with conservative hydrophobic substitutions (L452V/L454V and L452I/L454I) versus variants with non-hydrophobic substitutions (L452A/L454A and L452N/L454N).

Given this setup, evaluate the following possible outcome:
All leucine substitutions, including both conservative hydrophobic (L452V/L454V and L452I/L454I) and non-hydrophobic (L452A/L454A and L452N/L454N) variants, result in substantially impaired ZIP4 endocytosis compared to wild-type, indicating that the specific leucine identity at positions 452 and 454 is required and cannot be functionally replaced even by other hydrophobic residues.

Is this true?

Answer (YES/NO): NO